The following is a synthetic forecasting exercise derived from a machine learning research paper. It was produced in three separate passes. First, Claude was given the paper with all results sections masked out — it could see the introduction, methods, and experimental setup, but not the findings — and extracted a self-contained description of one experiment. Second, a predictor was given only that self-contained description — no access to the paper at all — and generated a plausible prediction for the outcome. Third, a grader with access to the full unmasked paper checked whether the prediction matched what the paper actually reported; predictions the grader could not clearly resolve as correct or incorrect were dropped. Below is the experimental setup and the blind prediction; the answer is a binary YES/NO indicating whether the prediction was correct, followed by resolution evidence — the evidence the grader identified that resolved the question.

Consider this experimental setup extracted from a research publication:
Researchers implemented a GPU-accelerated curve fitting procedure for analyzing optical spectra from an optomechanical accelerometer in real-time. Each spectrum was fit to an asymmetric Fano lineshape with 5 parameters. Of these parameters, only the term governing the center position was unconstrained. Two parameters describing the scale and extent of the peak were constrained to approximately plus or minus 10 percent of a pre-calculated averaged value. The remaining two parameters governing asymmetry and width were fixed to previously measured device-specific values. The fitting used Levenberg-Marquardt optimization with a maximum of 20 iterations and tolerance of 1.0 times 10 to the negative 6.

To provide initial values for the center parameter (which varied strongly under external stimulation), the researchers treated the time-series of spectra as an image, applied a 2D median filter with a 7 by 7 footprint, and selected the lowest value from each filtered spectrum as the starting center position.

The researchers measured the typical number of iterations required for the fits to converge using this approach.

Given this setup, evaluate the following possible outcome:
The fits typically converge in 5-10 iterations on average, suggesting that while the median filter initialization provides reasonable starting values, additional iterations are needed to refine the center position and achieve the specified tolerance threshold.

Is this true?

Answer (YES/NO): NO